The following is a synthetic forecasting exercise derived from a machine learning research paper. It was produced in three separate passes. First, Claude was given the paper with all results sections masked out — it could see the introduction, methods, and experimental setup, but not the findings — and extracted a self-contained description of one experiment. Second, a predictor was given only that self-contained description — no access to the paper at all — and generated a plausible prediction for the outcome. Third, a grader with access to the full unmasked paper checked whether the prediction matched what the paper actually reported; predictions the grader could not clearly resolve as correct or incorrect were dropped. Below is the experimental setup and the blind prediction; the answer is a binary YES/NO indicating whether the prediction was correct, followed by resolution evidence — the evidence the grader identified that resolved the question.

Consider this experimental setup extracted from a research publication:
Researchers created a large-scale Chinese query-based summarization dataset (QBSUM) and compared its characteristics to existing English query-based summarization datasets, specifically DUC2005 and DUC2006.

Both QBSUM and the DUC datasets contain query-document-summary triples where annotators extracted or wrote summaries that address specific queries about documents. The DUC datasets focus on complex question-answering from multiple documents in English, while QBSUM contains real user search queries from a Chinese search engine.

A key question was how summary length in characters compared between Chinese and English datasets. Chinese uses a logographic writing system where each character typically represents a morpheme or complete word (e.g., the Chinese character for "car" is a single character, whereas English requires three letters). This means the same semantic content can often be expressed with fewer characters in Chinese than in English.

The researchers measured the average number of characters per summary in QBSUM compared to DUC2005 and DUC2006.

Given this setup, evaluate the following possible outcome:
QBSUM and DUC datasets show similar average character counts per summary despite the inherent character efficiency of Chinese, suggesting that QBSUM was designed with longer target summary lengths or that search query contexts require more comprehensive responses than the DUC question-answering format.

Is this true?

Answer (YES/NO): NO